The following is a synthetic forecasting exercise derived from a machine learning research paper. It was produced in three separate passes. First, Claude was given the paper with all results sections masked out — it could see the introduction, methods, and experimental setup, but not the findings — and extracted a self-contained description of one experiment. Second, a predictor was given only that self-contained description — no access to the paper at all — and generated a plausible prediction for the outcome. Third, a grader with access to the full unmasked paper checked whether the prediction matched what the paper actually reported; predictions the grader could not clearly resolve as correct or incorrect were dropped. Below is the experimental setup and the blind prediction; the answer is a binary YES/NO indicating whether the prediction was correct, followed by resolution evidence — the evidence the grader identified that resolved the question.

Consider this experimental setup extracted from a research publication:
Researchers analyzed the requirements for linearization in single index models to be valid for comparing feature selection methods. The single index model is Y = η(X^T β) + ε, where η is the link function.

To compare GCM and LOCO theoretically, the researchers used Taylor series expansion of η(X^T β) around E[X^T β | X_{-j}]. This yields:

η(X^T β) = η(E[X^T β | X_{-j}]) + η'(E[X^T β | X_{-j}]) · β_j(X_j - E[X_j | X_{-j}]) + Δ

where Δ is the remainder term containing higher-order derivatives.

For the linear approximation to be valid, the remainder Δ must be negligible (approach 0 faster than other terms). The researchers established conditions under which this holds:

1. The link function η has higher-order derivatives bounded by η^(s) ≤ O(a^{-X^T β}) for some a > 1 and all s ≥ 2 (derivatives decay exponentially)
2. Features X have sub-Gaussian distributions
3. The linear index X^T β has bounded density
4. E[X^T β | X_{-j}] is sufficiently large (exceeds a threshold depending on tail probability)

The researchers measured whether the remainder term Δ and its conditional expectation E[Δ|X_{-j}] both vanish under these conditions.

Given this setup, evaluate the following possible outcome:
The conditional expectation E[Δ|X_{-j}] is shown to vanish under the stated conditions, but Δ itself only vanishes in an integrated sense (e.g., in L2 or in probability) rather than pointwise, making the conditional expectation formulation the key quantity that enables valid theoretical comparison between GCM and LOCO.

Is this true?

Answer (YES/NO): NO